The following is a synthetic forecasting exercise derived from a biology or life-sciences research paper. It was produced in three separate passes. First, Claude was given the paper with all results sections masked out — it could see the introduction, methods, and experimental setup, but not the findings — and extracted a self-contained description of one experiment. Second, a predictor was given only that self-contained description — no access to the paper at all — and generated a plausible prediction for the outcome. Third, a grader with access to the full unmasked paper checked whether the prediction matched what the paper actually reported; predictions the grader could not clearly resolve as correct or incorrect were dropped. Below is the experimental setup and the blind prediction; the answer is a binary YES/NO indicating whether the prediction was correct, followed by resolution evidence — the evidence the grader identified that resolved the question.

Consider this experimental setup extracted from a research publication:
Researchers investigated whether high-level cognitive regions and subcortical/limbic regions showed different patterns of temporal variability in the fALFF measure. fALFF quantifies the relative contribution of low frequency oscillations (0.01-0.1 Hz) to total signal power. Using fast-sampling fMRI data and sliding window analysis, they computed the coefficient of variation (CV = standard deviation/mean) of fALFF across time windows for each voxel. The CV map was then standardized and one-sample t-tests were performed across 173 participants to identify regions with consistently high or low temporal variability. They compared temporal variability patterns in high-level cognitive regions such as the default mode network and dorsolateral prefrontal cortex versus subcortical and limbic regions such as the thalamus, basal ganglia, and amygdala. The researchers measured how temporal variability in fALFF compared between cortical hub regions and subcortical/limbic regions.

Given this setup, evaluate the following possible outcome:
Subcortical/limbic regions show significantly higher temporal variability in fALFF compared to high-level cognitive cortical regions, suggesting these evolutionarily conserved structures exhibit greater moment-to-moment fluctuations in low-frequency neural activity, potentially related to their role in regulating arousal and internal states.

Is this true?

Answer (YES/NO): YES